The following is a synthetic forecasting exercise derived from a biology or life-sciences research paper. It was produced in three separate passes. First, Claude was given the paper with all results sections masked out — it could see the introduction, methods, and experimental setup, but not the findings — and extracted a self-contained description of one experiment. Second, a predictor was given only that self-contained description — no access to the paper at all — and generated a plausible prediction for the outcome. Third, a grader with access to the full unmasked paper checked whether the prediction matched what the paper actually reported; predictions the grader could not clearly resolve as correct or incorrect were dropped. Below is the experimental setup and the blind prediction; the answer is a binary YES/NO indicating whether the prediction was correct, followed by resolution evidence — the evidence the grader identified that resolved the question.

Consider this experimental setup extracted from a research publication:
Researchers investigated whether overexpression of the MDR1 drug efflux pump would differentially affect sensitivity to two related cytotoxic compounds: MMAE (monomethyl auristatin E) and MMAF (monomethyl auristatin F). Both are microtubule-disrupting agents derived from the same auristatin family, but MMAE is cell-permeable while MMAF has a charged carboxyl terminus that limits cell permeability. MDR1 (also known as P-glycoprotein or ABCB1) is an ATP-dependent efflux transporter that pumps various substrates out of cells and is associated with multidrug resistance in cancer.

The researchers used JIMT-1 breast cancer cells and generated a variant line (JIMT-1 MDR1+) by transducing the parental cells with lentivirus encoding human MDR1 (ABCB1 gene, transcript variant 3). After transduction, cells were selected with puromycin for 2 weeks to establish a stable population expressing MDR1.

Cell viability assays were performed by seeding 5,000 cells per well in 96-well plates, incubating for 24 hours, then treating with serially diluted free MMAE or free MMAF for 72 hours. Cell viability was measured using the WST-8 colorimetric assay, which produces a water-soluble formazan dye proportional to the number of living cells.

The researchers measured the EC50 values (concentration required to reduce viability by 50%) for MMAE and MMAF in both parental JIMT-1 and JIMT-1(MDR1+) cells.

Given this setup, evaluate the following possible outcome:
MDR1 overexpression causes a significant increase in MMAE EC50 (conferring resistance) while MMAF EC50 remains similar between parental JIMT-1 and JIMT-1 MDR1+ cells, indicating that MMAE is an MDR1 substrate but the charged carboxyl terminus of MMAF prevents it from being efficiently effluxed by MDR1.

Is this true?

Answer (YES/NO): YES